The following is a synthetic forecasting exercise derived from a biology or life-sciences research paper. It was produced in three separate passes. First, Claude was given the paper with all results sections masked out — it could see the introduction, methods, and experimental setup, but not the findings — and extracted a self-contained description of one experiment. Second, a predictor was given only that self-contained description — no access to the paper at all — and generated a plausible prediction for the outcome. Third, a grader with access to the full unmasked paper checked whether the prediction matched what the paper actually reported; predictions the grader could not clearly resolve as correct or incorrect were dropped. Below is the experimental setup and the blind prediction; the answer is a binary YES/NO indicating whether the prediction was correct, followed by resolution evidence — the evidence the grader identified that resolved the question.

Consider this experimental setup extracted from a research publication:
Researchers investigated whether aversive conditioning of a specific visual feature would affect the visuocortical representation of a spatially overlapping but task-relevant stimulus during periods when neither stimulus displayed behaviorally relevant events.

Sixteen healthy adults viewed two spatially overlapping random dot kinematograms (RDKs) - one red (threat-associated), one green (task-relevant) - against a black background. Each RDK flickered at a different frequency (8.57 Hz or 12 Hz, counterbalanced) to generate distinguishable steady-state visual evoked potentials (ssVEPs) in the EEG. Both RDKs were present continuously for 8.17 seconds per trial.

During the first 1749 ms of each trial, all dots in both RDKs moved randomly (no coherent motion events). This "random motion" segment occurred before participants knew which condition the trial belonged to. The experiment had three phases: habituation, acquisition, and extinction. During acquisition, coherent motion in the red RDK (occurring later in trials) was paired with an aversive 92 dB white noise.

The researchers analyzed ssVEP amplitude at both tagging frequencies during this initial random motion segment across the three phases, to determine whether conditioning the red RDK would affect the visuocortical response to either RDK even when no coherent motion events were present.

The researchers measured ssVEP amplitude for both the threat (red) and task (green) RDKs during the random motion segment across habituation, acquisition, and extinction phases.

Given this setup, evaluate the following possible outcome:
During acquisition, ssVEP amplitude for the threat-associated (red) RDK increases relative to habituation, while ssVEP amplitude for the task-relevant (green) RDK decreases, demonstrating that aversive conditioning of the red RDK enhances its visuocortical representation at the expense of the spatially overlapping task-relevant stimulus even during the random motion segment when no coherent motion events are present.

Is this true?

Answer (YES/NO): NO